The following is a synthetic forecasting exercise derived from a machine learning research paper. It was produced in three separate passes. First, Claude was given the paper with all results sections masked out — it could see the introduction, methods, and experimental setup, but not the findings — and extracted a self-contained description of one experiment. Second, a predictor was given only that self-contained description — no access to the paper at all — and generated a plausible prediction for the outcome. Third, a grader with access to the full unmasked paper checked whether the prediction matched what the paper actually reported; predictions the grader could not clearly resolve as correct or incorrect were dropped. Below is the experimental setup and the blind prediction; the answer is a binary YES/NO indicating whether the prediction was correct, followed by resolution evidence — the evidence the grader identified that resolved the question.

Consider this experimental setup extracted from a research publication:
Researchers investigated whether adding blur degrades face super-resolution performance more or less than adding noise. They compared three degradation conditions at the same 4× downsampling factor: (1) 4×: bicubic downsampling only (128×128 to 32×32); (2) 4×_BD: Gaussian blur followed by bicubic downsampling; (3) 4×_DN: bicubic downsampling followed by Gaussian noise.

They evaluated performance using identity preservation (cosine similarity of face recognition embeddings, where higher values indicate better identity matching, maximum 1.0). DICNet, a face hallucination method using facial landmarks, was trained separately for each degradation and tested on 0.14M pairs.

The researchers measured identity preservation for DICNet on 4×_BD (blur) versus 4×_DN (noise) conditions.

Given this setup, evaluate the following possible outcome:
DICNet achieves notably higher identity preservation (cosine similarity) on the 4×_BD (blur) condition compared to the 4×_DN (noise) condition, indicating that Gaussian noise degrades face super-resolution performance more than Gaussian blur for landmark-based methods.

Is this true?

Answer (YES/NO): YES